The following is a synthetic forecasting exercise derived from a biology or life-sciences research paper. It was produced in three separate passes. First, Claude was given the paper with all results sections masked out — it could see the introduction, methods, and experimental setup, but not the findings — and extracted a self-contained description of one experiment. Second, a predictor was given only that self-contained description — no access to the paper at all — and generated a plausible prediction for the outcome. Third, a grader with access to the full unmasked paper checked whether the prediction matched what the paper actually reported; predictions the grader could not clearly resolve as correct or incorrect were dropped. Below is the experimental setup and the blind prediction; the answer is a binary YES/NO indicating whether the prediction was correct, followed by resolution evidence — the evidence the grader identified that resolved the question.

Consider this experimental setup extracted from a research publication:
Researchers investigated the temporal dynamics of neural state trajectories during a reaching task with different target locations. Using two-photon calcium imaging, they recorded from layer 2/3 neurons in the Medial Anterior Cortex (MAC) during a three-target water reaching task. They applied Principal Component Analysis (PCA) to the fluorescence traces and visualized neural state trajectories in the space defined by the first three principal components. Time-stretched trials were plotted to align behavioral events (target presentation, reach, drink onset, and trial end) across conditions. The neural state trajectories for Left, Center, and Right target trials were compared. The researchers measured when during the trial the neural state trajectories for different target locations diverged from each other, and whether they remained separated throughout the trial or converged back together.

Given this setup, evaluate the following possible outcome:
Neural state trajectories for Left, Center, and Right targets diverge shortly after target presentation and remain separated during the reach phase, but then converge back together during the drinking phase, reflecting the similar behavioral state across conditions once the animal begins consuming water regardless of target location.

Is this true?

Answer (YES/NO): NO